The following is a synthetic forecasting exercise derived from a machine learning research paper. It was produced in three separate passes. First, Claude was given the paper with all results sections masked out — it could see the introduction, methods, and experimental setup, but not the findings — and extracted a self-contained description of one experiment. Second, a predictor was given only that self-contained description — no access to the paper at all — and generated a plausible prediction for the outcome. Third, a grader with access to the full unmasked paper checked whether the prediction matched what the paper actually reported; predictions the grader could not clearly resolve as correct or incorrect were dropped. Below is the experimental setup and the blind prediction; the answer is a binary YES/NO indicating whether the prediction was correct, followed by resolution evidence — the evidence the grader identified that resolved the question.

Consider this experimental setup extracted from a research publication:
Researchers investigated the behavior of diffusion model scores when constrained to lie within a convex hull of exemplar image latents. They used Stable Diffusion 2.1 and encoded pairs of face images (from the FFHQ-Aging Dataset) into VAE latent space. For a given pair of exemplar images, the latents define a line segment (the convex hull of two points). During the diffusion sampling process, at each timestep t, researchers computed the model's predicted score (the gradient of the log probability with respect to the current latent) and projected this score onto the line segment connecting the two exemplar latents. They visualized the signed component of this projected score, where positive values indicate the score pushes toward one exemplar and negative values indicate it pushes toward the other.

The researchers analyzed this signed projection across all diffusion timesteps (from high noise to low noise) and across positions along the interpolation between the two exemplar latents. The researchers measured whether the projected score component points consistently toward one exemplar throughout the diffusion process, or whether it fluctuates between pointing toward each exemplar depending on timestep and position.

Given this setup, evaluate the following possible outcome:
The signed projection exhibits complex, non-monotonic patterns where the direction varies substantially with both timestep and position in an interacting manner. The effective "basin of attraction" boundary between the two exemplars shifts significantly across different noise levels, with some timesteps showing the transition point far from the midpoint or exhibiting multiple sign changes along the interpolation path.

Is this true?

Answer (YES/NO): NO